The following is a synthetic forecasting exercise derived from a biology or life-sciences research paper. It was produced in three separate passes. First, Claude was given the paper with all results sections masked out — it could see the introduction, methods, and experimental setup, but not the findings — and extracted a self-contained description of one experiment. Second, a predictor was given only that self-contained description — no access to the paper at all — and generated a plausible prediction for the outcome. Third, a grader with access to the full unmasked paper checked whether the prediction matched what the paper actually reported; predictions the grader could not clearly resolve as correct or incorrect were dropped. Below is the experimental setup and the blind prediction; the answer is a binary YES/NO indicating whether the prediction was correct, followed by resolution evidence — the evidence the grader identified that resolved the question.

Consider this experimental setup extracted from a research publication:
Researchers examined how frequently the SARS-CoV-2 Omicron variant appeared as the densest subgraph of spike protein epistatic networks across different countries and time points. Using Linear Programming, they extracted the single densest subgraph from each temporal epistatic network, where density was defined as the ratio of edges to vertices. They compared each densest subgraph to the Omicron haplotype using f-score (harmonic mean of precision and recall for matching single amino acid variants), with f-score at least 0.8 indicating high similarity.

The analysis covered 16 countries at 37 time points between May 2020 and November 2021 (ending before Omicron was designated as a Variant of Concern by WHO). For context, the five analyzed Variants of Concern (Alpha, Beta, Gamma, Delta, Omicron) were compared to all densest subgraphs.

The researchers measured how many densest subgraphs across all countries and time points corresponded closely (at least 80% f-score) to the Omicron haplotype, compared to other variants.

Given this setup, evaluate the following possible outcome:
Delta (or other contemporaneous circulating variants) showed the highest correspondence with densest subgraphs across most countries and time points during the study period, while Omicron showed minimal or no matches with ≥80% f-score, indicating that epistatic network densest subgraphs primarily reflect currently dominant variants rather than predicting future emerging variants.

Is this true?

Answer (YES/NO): NO